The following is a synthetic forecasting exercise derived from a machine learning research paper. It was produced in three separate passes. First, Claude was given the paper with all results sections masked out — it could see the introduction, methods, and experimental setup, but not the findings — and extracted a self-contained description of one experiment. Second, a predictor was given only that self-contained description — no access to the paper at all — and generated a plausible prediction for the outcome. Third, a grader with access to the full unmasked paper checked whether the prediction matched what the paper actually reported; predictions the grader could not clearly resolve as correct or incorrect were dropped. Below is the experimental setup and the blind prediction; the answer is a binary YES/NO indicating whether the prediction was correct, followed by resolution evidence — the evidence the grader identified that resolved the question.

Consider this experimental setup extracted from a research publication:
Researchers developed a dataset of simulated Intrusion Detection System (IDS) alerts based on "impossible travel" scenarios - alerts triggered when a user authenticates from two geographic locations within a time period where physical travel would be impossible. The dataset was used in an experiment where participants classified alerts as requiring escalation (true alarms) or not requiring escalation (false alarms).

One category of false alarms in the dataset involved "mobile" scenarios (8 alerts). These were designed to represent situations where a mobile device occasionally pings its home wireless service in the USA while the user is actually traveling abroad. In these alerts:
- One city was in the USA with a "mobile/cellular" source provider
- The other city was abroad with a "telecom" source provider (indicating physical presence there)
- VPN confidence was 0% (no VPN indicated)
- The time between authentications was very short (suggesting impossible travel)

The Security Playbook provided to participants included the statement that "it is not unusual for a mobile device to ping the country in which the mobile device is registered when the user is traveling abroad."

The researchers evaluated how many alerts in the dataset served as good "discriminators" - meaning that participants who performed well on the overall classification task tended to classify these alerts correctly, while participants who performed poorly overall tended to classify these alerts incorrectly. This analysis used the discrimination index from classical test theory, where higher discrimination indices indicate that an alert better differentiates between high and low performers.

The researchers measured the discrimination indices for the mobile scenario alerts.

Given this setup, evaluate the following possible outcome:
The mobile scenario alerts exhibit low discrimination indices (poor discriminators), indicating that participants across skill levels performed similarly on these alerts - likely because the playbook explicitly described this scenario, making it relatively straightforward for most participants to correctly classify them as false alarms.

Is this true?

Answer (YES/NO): NO